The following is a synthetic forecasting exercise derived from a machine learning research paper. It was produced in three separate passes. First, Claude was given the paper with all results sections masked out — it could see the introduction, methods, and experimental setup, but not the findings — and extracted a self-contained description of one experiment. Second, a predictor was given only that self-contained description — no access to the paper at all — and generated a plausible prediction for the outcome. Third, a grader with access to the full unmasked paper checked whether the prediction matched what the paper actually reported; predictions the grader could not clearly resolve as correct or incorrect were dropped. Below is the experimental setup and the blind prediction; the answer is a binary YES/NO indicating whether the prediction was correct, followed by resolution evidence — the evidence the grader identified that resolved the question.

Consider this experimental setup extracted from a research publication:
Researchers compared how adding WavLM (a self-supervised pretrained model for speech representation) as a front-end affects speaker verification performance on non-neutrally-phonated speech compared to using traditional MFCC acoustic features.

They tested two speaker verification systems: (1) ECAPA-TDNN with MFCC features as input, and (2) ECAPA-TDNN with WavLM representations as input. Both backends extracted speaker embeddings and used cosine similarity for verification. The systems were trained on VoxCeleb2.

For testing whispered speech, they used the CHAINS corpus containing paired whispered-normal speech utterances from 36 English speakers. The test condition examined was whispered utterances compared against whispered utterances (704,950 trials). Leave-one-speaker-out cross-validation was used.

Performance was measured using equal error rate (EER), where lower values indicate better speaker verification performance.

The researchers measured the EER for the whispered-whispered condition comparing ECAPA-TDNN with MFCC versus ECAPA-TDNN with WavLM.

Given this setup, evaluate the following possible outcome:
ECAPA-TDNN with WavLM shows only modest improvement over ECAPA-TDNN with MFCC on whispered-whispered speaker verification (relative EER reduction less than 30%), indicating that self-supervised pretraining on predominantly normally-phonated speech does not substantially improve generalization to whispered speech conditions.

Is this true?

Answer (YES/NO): NO